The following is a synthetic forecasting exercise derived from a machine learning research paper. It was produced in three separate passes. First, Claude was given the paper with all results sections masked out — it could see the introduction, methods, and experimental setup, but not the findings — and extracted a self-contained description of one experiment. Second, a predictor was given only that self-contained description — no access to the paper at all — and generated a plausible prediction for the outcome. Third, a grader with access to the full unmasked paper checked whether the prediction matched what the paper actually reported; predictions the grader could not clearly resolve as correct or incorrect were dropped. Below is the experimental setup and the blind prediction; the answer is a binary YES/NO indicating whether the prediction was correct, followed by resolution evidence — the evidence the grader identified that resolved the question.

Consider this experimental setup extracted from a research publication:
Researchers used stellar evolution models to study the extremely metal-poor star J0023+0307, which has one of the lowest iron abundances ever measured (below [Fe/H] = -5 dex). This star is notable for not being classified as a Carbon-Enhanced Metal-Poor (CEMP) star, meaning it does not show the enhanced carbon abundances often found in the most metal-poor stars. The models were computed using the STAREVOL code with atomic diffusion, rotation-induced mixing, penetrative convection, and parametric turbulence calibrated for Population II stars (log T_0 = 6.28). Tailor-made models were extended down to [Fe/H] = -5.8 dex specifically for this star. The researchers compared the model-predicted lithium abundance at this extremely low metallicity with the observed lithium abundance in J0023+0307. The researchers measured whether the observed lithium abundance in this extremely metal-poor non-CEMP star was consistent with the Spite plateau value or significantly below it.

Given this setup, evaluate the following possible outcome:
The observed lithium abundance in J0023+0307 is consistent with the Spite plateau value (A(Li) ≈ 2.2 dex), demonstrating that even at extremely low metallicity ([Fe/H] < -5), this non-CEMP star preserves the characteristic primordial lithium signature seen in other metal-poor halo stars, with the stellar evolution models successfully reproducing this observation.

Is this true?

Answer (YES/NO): NO